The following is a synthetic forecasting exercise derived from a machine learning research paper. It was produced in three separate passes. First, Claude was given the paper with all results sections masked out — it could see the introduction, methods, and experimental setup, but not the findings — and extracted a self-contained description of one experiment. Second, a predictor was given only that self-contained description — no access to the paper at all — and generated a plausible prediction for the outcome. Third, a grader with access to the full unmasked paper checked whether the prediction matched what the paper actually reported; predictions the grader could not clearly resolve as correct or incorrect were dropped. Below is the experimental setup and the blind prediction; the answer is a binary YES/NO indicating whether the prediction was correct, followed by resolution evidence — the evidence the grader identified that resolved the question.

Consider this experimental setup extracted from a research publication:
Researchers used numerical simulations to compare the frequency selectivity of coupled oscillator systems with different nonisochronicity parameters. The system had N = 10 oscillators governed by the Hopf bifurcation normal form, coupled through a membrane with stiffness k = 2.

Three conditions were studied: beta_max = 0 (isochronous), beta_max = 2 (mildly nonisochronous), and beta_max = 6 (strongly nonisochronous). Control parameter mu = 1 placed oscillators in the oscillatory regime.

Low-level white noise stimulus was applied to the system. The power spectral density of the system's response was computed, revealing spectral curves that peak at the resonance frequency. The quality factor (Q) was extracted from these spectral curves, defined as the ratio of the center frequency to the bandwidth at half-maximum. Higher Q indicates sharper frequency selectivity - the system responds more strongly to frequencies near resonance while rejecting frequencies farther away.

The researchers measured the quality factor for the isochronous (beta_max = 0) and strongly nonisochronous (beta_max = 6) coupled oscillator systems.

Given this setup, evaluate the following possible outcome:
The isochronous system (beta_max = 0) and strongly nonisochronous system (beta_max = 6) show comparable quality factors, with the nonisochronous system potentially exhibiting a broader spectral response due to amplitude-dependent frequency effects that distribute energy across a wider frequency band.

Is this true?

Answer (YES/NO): NO